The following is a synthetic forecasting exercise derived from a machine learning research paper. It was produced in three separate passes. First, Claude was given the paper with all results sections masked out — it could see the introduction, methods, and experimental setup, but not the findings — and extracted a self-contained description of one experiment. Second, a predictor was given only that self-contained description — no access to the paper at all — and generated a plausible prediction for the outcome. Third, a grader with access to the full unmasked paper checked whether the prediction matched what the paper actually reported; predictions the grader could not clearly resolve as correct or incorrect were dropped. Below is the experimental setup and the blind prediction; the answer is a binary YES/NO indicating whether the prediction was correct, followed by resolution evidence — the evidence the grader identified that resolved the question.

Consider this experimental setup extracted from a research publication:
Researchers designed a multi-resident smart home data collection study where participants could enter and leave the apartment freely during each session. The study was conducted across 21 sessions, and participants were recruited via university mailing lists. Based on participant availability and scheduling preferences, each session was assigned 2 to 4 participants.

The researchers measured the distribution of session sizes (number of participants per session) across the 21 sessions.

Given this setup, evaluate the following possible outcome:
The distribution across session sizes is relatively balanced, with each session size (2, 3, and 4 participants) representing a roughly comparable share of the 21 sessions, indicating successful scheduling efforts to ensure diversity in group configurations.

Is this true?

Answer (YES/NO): NO